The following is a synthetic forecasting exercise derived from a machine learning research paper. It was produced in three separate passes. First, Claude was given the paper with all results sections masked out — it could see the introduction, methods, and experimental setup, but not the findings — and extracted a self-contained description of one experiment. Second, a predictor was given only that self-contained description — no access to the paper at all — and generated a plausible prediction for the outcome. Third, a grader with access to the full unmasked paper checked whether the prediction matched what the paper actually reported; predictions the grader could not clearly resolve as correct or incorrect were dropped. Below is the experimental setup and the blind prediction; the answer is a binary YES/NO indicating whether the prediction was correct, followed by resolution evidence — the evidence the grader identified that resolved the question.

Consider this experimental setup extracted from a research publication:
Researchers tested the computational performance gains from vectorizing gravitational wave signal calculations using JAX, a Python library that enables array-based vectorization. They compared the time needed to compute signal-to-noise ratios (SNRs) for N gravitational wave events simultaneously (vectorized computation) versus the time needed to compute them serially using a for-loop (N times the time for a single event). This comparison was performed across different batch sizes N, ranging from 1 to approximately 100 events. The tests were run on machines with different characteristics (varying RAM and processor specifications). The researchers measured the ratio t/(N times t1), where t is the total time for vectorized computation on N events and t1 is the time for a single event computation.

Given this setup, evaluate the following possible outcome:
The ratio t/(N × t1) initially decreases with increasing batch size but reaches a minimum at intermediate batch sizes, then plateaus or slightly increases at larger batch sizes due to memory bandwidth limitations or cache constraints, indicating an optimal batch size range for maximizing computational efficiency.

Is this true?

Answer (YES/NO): NO